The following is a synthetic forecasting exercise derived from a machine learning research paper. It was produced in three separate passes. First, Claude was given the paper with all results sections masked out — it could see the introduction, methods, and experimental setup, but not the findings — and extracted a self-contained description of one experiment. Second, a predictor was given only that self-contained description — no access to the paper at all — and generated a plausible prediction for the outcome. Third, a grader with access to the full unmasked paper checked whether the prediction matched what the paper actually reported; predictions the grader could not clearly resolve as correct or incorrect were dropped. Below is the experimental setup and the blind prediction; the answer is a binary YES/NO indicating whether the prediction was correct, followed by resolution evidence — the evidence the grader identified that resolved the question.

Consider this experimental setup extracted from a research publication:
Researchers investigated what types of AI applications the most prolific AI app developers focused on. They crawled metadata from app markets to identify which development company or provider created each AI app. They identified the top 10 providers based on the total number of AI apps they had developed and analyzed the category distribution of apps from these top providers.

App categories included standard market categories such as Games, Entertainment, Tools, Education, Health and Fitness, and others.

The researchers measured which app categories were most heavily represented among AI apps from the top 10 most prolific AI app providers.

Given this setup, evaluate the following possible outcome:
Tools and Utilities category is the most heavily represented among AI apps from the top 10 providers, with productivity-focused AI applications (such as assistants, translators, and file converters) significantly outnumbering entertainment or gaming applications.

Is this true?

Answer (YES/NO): NO